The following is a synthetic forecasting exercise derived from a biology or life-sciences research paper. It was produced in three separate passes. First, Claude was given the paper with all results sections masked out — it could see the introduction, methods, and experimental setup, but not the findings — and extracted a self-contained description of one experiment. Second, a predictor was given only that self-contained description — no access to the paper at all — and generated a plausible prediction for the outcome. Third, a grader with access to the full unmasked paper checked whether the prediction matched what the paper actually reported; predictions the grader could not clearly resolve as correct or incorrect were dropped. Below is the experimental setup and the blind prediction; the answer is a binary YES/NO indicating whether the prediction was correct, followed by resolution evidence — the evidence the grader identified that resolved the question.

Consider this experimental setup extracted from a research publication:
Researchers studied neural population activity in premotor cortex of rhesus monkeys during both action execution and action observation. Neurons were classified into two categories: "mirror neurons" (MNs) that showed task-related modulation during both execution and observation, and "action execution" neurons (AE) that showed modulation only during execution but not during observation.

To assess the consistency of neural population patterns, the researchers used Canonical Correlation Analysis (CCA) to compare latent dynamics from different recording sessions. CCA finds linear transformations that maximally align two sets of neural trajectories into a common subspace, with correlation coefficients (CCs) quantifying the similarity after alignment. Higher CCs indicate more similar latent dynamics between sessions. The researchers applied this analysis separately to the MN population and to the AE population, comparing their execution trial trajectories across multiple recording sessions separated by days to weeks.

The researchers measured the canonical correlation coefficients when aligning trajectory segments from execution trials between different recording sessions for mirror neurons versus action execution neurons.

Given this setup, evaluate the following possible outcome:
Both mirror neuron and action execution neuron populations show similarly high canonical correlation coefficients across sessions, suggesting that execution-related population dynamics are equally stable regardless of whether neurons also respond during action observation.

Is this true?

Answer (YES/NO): NO